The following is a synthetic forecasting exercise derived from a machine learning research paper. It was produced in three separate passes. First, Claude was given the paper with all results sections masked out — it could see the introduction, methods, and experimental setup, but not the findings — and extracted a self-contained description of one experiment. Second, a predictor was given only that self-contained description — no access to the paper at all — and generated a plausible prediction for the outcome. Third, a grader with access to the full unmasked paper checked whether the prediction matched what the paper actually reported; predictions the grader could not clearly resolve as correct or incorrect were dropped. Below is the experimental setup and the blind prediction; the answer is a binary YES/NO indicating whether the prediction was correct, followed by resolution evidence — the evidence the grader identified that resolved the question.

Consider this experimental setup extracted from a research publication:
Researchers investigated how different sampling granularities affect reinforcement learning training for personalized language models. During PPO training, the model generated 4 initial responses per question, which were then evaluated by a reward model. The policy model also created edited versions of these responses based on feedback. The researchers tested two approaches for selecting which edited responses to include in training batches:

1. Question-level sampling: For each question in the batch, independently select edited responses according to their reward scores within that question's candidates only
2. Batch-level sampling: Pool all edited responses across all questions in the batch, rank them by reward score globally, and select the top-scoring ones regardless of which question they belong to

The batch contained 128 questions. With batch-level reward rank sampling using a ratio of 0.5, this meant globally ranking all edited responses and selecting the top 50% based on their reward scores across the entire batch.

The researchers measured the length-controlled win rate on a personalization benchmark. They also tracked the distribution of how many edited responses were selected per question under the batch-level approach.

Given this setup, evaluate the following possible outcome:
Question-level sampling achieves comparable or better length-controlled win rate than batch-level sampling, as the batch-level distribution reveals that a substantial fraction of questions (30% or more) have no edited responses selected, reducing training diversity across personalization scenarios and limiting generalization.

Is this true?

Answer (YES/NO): NO